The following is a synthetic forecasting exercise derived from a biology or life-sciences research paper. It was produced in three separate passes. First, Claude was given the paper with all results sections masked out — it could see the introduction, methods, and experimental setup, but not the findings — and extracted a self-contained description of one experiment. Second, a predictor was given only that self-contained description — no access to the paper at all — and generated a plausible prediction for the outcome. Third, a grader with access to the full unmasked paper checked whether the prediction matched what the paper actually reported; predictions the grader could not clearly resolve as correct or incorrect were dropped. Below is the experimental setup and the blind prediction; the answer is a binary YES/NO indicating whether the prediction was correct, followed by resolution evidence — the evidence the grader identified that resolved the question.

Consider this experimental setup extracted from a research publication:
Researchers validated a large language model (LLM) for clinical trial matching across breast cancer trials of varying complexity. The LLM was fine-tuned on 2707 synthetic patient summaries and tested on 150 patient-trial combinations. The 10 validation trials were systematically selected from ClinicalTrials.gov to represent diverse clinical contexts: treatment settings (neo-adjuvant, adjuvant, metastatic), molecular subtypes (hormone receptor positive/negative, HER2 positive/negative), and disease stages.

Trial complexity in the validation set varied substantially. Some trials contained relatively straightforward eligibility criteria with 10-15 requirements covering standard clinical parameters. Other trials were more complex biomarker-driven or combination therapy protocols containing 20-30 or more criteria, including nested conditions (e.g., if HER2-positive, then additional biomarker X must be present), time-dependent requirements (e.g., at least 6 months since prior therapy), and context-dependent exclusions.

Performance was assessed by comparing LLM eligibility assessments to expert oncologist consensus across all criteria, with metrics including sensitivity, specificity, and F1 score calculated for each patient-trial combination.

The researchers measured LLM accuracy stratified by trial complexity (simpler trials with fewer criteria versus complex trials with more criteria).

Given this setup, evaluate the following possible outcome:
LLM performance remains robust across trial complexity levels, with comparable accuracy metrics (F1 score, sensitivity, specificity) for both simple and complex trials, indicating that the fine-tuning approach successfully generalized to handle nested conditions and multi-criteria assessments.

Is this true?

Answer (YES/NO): NO